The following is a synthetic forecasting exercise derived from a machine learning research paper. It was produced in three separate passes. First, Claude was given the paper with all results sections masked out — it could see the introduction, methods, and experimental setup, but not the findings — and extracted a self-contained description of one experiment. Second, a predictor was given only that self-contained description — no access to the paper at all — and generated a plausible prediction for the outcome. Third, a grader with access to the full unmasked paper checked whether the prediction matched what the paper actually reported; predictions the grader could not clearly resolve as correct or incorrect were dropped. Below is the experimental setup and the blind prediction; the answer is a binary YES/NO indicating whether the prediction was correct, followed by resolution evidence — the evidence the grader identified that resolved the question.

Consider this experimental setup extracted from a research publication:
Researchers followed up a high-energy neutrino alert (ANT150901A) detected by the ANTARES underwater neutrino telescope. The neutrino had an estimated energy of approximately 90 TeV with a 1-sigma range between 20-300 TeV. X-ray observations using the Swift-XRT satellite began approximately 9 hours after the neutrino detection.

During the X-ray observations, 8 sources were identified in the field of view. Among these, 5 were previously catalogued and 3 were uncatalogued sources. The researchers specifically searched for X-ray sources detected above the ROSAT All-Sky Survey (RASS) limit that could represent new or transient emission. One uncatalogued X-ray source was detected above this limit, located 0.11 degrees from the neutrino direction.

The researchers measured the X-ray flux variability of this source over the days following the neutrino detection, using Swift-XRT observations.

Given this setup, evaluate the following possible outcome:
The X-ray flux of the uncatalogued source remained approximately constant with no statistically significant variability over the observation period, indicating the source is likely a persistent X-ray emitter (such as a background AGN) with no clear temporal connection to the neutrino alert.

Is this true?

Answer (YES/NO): NO